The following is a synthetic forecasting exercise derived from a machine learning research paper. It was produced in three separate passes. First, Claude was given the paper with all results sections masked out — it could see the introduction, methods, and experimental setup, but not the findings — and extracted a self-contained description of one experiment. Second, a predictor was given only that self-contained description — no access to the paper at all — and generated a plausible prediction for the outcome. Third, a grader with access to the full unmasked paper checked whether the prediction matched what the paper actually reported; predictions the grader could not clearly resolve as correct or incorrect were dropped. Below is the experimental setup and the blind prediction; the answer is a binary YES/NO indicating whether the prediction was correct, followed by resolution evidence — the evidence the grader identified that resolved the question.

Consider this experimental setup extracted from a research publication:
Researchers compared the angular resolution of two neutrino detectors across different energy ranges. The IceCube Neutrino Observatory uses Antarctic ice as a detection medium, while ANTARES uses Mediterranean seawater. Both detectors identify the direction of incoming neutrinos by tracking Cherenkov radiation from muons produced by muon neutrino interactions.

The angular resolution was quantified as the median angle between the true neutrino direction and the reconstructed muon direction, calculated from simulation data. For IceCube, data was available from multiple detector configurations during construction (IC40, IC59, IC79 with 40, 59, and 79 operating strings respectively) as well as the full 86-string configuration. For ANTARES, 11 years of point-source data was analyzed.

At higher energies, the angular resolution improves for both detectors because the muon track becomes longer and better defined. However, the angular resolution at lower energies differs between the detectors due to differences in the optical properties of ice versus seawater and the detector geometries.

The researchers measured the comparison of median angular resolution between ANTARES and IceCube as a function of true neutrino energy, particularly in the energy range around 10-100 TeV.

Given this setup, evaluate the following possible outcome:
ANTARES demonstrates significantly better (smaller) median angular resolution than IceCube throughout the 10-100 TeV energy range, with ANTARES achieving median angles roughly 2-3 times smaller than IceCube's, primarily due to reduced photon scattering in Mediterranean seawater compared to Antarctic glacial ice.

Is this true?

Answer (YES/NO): NO